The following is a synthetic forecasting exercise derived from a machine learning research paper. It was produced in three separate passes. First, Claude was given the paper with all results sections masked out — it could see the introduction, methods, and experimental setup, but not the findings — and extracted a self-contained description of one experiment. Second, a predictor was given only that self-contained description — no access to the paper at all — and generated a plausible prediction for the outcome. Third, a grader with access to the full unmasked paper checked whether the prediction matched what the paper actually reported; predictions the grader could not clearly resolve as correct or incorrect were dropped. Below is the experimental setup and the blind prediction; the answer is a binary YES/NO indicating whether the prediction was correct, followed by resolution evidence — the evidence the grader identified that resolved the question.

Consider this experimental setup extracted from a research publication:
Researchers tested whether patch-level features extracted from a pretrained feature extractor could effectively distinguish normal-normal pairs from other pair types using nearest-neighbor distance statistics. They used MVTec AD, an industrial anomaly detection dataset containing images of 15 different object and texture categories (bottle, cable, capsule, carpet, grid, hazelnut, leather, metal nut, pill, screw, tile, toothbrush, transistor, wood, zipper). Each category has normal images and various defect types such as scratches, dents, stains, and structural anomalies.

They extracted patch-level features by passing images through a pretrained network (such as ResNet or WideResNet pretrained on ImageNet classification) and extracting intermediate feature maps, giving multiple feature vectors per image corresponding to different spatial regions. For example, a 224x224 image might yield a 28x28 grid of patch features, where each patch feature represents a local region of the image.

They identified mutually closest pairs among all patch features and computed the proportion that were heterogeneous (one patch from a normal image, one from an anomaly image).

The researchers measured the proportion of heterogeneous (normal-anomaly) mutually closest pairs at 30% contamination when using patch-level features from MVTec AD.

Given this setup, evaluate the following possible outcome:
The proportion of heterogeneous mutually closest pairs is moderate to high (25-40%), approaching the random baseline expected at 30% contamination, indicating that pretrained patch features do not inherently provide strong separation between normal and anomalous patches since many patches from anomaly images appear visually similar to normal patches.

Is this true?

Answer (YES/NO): NO